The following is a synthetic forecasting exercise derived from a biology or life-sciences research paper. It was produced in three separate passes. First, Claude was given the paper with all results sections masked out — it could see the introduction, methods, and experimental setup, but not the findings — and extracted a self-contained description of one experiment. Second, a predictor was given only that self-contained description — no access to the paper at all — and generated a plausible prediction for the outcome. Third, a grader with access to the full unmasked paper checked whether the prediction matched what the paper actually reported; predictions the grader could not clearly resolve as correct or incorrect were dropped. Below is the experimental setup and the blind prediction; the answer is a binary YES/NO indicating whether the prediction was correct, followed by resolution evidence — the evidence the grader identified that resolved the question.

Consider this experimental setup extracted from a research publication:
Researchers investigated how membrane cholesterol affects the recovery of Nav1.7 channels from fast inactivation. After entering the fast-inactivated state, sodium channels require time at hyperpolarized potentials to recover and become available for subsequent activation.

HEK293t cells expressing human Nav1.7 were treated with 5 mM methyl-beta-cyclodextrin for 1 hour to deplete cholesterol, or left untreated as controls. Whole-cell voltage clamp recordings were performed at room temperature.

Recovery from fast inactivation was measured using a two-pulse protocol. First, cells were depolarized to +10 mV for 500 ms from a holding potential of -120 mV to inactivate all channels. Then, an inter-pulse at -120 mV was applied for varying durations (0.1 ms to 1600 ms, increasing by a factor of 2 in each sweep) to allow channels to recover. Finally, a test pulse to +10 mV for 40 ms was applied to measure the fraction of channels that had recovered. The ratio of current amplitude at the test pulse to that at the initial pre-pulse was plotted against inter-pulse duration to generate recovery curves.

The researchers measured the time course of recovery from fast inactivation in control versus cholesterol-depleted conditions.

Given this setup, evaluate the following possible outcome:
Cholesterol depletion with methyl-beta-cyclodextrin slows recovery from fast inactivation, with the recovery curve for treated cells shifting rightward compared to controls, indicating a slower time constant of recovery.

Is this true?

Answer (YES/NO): NO